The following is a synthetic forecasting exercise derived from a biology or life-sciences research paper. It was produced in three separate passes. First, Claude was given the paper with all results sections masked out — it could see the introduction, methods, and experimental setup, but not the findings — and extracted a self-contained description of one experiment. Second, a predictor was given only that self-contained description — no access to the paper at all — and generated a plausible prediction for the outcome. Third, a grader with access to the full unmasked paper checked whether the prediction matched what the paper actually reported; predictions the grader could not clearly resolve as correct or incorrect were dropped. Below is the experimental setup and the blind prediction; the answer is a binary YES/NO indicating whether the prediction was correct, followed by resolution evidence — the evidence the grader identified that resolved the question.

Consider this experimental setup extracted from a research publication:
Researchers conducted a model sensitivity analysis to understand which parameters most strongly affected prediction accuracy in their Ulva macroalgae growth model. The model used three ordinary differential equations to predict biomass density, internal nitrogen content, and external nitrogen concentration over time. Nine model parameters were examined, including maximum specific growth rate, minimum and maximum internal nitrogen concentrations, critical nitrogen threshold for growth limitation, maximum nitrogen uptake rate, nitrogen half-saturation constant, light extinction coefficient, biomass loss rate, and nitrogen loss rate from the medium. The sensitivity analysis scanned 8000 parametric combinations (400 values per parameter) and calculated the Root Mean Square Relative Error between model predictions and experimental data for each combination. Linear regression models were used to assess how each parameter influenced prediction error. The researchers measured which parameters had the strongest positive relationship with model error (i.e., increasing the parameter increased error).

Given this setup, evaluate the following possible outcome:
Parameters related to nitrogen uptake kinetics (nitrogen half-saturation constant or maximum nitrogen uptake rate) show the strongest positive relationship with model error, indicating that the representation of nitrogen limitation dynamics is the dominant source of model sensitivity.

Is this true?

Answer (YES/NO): NO